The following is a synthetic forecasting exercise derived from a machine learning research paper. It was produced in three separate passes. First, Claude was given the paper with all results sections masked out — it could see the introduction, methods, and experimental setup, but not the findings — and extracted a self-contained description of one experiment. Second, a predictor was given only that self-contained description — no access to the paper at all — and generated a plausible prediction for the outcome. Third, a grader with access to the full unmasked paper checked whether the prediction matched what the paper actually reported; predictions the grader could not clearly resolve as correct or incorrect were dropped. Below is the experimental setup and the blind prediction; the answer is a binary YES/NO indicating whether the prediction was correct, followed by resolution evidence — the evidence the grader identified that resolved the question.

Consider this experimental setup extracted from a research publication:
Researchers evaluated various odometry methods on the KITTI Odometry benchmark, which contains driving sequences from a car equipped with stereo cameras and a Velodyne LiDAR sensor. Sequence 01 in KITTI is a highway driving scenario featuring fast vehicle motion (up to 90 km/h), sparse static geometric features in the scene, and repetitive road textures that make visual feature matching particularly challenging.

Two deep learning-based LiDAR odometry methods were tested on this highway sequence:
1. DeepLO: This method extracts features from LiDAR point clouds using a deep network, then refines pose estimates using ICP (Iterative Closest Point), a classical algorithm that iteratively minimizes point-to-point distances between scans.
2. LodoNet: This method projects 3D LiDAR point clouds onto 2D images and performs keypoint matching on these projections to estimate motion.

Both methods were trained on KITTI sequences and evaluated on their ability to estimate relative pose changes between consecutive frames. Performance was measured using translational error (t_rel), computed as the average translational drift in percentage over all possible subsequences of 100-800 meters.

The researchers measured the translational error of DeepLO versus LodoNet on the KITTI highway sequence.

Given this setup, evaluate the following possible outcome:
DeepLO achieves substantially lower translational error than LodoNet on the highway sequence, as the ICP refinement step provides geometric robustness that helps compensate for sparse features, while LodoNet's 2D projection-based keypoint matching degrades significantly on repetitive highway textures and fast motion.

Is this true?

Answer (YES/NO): NO